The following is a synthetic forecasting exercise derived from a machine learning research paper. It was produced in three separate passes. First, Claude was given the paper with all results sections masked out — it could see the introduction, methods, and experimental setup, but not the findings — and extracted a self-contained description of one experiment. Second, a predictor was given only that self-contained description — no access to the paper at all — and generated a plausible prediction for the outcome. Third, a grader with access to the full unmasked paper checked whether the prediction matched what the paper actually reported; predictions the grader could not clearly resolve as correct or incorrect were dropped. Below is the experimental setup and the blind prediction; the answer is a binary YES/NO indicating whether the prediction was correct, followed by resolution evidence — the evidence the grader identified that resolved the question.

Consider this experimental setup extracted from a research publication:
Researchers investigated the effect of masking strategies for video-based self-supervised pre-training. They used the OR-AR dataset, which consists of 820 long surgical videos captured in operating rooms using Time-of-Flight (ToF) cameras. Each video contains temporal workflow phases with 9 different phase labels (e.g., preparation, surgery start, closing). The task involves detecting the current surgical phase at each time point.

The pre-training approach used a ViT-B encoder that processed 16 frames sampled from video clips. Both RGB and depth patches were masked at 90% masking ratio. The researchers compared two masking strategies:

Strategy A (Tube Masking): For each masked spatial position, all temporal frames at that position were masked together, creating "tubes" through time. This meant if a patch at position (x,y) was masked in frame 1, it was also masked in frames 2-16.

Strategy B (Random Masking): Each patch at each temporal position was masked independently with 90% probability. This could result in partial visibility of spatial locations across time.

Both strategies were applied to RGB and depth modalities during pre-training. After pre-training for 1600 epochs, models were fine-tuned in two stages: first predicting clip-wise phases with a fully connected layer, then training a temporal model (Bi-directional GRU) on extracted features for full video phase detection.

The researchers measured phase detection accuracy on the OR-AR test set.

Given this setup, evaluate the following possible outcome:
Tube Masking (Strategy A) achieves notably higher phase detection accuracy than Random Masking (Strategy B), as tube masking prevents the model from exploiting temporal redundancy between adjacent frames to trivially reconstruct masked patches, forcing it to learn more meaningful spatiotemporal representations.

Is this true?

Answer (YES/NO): YES